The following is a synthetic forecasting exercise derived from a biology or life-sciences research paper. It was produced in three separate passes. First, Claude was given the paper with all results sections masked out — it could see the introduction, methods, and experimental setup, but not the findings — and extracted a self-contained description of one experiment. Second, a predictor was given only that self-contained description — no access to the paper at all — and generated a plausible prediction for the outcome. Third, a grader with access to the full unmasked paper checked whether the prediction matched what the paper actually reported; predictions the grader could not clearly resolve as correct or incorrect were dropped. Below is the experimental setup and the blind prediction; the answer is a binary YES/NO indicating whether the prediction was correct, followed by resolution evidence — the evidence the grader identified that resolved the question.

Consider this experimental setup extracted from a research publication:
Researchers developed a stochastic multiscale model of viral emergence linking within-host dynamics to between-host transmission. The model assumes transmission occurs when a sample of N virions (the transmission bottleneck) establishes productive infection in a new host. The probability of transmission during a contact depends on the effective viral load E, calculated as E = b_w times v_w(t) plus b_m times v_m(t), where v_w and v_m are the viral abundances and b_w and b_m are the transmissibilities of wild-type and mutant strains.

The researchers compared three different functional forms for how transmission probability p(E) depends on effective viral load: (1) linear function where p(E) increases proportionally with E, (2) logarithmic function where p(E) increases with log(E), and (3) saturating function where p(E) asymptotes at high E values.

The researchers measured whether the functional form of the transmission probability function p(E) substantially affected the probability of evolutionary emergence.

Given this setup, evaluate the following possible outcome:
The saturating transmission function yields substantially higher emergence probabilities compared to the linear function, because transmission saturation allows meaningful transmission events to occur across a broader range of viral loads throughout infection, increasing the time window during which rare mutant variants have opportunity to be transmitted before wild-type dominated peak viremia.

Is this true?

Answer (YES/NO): NO